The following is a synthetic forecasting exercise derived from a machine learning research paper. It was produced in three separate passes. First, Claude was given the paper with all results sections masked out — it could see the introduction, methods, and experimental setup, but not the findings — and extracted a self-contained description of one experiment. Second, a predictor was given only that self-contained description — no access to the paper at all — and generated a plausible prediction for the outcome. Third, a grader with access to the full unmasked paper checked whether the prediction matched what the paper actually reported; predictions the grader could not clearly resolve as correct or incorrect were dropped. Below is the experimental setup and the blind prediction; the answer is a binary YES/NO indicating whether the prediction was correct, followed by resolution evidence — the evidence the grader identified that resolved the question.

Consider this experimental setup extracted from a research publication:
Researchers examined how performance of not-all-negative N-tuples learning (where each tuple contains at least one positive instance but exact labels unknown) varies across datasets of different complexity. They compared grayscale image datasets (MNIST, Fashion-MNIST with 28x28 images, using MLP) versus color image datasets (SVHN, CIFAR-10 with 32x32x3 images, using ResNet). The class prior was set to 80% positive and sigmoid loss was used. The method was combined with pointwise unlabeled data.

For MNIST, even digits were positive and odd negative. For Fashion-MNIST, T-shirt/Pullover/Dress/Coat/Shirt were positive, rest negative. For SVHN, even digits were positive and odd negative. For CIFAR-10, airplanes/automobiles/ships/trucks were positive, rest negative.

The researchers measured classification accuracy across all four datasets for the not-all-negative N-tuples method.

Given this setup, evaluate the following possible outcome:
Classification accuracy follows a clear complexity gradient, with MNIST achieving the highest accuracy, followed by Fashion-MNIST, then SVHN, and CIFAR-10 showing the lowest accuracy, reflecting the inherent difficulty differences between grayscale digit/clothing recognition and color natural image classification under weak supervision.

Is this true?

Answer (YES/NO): NO